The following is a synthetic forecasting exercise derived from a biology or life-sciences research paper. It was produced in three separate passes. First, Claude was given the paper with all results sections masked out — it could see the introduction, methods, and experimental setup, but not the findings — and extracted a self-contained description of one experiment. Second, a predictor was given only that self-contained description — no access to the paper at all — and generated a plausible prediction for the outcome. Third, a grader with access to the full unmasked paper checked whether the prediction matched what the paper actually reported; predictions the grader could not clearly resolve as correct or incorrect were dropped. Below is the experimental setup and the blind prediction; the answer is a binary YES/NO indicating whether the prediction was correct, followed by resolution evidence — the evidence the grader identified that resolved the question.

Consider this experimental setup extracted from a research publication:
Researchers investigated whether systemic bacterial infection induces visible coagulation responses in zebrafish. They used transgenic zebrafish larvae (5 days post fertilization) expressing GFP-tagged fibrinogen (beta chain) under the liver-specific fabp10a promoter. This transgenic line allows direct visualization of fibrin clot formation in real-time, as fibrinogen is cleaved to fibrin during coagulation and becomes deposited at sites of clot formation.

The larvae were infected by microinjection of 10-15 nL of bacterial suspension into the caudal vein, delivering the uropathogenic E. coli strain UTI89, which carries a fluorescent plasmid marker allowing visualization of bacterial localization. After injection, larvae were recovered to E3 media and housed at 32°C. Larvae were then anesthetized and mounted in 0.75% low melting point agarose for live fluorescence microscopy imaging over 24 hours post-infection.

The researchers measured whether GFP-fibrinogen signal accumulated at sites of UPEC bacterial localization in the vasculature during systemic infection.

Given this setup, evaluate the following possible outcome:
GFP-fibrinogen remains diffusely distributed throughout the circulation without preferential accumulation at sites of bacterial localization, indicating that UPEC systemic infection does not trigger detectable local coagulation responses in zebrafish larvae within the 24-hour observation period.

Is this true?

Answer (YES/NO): NO